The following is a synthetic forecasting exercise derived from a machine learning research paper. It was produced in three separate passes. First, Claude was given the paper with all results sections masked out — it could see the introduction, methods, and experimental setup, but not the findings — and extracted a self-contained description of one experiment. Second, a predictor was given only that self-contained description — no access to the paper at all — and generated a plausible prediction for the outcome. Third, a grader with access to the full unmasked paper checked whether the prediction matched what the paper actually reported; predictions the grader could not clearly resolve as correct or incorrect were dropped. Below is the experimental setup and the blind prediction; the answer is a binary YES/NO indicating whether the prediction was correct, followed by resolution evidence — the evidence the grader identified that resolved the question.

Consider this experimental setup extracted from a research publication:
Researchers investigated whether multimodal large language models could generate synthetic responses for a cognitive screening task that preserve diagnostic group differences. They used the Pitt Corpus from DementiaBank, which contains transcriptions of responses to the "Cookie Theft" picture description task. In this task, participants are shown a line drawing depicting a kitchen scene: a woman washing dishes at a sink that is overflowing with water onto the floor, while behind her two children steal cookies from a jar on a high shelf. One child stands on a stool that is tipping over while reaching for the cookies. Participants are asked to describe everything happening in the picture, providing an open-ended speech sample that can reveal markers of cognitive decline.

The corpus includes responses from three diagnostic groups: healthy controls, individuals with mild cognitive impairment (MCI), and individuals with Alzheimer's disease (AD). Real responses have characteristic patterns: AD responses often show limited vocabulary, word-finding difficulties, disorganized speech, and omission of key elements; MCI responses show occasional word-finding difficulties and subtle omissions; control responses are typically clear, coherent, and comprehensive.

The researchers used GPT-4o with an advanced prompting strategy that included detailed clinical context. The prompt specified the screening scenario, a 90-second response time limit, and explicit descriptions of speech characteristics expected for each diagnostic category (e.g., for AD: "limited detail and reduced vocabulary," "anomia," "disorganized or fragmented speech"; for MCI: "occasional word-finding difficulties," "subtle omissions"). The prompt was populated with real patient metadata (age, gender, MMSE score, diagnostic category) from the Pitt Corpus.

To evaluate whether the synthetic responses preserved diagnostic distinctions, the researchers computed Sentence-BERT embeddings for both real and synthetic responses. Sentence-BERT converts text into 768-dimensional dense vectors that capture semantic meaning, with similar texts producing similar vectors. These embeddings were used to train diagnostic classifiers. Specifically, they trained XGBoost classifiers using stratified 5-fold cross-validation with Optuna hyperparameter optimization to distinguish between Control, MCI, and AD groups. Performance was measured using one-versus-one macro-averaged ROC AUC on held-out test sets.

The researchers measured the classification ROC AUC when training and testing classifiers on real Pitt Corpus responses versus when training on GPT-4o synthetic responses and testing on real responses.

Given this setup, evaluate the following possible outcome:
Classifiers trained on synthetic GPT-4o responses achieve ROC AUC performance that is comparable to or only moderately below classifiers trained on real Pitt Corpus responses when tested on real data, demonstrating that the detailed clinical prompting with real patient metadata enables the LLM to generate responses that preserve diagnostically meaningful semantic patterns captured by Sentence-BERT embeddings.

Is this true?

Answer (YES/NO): NO